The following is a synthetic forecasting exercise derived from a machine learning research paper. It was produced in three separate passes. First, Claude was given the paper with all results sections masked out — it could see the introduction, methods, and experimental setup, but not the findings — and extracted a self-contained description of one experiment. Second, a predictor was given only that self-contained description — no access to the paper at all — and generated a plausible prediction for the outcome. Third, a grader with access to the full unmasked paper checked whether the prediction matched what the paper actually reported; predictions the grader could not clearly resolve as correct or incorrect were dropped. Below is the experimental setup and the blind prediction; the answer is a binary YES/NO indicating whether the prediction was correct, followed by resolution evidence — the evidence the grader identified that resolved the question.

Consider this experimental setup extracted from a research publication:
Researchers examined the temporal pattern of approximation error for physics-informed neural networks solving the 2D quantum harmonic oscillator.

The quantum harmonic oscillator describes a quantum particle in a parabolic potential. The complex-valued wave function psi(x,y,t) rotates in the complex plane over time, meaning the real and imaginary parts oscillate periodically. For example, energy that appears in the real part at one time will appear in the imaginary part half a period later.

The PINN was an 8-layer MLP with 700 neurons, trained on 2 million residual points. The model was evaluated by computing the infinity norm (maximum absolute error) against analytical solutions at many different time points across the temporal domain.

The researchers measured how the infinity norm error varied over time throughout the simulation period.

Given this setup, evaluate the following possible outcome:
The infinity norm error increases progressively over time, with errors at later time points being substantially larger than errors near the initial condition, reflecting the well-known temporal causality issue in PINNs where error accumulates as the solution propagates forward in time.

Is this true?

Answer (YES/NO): NO